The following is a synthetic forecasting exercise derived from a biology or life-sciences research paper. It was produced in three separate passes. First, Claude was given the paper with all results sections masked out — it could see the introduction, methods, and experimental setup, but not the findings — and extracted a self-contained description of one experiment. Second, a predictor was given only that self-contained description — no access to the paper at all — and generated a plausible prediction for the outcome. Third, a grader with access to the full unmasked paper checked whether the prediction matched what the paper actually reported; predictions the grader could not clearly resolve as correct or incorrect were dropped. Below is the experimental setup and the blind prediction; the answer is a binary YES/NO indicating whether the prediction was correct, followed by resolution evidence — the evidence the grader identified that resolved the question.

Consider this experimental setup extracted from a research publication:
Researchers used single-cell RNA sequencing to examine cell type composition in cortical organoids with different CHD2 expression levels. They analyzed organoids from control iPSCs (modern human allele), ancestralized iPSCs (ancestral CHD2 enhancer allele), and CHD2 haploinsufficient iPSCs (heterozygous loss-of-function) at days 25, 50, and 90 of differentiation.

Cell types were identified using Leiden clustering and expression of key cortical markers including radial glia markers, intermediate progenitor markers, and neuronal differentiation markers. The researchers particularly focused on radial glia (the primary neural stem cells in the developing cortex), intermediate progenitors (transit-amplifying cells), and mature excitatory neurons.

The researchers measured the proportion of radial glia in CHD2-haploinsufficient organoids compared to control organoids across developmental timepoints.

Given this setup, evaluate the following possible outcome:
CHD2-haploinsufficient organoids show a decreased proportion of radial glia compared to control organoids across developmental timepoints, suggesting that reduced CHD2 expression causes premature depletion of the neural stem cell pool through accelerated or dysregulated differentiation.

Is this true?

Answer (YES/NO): YES